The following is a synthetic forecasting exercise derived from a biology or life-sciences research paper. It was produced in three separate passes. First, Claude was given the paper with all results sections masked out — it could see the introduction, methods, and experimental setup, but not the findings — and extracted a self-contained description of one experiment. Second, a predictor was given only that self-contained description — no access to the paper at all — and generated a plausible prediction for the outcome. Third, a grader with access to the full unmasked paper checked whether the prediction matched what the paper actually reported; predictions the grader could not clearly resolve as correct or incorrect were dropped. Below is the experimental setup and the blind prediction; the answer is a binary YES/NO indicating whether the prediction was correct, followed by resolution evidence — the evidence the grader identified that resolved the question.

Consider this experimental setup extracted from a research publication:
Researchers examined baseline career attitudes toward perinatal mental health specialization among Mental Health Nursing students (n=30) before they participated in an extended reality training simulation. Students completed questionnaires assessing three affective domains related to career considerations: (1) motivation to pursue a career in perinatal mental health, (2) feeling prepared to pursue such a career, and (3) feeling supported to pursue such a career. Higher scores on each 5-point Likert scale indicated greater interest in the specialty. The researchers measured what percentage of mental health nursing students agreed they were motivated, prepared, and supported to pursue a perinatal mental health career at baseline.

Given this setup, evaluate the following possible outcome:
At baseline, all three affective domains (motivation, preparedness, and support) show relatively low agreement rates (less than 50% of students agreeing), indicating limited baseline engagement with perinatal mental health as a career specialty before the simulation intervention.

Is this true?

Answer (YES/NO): YES